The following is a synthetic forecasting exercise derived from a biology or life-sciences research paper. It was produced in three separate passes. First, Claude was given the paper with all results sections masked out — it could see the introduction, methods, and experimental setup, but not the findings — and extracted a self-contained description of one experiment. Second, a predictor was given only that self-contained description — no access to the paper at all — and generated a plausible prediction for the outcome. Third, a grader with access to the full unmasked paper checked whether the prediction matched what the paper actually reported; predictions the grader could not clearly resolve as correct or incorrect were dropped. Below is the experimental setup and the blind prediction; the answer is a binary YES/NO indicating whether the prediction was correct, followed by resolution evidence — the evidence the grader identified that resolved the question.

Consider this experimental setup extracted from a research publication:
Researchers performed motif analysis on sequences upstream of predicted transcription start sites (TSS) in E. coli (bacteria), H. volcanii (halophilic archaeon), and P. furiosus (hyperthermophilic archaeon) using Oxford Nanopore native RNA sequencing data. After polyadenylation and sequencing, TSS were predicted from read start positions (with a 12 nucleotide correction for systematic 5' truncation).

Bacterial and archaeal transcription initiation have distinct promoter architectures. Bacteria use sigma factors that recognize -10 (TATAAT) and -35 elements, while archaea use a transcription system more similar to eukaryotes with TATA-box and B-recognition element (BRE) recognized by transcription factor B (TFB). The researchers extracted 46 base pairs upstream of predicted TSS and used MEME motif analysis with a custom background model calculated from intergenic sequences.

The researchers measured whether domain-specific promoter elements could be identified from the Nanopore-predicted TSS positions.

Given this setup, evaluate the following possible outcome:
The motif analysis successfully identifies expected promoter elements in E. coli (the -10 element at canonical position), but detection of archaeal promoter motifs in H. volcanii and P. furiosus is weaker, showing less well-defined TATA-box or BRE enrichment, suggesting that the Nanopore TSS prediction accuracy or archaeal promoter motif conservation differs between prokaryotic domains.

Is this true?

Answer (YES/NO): NO